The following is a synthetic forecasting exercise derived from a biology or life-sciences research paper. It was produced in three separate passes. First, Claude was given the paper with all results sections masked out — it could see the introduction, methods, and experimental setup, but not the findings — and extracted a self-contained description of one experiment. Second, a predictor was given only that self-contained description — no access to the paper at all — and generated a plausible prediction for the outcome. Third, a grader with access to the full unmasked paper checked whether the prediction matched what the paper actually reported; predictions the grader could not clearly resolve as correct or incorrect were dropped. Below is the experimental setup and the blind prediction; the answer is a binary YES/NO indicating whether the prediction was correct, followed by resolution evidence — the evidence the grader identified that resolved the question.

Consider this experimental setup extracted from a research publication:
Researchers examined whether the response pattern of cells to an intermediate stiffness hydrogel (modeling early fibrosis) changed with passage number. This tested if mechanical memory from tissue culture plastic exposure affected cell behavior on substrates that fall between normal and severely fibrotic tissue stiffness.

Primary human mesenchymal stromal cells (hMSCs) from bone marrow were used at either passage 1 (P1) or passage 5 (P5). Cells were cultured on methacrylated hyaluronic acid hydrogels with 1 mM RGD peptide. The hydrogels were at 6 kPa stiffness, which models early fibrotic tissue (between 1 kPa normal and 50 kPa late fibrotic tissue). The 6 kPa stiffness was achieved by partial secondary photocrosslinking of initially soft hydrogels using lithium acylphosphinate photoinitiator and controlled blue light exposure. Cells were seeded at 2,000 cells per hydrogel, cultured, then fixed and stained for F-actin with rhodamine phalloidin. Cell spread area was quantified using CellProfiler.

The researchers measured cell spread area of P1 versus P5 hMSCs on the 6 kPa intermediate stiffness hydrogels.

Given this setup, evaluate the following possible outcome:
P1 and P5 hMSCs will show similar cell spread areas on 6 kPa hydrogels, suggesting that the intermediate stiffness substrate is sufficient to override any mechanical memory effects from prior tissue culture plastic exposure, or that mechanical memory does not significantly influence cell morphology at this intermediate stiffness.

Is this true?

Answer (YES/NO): YES